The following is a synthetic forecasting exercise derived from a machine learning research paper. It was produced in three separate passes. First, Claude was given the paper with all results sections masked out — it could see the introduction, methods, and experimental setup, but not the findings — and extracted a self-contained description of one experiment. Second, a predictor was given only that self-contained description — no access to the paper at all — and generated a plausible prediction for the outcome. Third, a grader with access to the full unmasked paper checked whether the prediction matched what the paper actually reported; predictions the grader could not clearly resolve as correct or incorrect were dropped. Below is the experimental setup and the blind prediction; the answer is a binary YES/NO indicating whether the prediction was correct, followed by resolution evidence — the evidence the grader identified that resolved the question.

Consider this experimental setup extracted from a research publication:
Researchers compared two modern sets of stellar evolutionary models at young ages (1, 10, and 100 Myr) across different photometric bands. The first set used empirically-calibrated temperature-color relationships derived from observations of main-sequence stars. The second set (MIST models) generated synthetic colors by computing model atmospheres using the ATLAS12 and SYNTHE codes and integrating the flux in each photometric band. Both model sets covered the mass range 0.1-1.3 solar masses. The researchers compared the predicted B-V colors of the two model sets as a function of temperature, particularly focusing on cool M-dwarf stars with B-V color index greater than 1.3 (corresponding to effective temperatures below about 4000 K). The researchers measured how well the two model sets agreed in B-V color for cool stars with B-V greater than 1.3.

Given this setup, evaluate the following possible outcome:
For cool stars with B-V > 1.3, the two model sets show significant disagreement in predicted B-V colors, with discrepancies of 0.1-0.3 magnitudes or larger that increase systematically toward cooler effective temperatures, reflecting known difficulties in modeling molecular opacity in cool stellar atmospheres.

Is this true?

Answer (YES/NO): NO